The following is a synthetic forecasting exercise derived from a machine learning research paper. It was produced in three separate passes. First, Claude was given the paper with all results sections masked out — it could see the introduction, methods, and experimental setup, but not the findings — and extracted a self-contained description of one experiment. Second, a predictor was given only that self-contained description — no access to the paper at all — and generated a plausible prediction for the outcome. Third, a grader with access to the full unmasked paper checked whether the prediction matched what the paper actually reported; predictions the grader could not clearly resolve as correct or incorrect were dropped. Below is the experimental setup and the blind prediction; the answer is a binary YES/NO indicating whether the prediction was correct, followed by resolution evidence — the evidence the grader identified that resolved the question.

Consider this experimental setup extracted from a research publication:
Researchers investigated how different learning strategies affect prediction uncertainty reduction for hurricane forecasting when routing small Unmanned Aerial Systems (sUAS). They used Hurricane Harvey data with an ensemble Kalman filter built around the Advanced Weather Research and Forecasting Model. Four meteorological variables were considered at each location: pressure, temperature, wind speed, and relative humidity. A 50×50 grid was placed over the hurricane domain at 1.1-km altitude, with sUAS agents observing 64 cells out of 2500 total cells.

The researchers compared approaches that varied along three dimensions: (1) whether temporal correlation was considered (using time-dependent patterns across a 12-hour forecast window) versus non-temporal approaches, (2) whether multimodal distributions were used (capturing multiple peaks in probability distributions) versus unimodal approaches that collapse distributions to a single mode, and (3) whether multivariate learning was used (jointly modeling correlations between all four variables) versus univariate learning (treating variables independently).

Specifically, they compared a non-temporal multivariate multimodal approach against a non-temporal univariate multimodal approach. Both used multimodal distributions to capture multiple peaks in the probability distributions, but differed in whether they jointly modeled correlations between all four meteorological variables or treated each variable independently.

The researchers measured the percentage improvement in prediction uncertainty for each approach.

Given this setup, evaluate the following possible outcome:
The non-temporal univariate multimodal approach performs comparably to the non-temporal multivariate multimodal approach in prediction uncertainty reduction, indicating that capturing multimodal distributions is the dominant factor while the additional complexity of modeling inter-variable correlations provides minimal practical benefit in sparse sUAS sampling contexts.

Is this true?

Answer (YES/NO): NO